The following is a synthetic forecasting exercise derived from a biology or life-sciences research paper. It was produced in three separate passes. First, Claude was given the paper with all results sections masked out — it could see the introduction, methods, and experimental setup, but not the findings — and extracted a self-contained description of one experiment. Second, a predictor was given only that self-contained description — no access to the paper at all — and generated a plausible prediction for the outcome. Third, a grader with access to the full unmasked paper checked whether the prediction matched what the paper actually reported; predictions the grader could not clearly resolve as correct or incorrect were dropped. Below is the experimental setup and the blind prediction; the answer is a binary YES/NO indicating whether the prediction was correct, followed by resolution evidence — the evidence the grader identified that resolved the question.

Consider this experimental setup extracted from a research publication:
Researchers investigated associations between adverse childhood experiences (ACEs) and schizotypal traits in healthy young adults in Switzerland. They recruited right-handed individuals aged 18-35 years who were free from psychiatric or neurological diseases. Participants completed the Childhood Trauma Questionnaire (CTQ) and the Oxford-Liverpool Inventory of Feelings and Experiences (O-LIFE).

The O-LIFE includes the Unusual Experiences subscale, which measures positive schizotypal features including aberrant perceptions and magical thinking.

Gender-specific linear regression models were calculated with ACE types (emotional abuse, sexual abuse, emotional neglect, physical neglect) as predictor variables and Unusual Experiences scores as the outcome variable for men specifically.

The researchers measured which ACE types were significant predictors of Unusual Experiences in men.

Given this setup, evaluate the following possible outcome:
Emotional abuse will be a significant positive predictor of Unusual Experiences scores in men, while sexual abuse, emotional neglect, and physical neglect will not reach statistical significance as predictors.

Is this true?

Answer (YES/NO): NO